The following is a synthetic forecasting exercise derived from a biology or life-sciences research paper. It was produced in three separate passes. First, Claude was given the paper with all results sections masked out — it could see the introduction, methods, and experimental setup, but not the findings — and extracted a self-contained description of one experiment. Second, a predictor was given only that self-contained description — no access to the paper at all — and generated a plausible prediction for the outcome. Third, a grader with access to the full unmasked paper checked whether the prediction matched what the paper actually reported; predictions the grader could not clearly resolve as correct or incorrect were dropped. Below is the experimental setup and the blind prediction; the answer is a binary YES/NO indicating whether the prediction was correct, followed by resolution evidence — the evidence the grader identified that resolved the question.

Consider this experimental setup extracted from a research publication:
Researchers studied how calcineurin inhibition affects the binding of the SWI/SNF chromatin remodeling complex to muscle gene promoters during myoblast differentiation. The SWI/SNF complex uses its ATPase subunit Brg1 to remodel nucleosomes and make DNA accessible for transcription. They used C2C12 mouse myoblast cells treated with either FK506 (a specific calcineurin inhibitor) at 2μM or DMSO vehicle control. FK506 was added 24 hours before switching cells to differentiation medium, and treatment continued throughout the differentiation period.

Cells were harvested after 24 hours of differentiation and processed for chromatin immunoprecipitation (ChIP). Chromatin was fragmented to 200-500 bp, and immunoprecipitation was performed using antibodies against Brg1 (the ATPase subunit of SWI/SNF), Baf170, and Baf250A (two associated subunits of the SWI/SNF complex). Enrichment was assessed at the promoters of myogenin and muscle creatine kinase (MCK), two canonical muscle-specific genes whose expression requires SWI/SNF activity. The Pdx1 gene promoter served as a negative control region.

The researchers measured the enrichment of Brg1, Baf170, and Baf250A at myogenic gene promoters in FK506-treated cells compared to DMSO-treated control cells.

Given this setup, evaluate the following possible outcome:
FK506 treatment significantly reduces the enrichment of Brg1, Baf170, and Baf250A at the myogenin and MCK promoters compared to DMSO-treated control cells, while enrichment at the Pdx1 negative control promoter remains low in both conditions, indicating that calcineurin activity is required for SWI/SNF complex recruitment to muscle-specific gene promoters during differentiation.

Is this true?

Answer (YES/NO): YES